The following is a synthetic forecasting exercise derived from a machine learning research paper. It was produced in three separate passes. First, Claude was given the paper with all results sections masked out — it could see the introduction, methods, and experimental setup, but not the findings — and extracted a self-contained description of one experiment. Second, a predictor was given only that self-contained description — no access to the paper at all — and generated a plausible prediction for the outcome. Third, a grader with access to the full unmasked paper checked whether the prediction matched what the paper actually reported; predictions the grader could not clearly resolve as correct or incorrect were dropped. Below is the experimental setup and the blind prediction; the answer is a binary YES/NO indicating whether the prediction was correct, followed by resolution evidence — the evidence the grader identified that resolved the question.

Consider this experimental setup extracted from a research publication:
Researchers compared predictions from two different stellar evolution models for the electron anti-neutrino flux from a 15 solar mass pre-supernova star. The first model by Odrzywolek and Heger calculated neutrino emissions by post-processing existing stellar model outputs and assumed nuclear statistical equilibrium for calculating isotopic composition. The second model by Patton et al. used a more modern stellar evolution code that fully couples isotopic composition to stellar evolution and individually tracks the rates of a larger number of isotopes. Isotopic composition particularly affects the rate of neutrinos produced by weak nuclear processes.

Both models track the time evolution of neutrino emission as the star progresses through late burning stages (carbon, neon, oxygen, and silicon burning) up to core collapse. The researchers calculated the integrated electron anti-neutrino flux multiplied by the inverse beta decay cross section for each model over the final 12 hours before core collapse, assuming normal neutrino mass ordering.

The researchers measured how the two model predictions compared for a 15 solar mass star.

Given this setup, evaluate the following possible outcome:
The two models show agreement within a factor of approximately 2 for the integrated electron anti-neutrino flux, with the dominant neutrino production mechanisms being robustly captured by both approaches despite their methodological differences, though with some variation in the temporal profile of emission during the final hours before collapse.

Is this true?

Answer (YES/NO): YES